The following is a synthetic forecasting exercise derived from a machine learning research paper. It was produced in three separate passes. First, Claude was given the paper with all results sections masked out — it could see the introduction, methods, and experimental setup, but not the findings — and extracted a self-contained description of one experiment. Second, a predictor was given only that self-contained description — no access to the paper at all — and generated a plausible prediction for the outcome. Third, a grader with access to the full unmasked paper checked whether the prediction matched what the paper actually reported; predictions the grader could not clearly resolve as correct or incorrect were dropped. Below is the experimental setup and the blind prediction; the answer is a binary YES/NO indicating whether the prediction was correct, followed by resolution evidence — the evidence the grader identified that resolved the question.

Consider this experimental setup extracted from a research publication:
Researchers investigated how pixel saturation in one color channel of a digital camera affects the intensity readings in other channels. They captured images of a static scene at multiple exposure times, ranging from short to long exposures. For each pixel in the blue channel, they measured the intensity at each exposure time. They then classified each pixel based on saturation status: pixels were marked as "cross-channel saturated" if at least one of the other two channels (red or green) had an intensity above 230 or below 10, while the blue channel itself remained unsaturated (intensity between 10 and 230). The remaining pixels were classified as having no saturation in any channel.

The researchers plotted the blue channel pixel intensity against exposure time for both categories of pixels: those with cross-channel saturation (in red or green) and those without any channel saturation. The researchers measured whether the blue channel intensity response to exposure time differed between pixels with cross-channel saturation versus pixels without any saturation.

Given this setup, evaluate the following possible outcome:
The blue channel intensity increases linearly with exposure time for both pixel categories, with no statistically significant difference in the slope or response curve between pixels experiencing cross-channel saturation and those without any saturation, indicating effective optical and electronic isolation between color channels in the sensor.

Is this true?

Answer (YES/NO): NO